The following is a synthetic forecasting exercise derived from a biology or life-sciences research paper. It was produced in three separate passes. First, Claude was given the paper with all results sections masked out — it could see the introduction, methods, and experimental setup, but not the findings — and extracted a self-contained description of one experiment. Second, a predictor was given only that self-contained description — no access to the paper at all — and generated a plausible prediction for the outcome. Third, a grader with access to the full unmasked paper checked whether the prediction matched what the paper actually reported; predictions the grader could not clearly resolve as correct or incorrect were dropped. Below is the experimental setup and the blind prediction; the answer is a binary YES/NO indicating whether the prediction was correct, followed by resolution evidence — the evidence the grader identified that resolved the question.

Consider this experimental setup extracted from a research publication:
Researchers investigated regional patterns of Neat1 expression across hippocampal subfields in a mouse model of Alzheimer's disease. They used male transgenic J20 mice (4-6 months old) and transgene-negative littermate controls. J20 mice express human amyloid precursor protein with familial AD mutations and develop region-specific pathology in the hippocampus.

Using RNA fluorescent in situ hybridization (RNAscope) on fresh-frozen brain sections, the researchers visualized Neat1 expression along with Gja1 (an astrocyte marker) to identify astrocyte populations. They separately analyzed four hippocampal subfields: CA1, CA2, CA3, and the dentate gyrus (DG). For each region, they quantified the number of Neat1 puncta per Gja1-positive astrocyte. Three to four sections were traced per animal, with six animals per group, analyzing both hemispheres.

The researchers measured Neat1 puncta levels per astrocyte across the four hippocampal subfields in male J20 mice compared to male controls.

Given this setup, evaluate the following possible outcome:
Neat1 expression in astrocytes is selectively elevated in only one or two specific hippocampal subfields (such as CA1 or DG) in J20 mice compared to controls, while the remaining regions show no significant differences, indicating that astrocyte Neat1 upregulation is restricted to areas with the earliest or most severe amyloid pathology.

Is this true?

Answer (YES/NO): NO